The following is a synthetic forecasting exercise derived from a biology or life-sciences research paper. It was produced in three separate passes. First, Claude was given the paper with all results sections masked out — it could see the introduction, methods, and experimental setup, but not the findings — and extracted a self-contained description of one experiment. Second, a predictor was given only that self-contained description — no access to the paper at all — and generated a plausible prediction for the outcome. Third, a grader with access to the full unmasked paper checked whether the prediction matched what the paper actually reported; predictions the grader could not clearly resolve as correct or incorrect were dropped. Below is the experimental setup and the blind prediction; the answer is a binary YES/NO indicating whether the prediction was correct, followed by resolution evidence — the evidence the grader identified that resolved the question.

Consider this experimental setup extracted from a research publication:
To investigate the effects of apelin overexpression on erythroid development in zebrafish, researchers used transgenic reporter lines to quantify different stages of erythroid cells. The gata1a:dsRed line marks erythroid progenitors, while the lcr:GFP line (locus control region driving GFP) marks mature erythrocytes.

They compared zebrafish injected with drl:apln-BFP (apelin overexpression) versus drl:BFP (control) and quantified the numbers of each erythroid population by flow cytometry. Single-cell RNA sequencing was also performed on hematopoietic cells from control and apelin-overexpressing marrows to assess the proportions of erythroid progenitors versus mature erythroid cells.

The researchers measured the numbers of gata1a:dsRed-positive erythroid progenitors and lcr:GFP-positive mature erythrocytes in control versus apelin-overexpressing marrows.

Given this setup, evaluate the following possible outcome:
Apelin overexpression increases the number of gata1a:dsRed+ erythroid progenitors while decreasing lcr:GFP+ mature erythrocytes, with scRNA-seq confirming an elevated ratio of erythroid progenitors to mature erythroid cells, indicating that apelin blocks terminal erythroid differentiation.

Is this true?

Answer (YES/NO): NO